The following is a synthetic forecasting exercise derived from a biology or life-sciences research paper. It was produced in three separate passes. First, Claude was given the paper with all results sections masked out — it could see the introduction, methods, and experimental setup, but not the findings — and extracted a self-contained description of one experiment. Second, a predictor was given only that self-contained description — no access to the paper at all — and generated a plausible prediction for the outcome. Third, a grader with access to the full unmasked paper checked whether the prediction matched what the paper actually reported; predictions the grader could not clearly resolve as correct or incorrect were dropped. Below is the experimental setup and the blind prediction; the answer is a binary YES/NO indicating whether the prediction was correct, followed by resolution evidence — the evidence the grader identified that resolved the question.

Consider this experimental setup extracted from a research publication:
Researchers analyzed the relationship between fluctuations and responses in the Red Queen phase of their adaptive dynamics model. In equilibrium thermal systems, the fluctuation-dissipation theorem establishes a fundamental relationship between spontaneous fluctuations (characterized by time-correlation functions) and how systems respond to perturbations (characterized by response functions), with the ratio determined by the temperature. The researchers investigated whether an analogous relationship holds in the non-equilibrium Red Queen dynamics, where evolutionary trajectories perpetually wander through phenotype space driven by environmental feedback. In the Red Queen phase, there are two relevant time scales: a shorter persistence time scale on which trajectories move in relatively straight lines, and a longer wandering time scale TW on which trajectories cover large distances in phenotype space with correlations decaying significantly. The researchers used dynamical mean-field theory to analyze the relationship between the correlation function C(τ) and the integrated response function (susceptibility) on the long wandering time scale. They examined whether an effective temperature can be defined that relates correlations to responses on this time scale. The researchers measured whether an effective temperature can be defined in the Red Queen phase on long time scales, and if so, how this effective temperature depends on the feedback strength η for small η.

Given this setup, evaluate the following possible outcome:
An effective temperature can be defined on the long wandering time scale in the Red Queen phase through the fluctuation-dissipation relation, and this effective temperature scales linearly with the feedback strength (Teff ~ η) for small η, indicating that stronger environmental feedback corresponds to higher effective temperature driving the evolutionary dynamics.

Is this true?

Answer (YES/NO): NO